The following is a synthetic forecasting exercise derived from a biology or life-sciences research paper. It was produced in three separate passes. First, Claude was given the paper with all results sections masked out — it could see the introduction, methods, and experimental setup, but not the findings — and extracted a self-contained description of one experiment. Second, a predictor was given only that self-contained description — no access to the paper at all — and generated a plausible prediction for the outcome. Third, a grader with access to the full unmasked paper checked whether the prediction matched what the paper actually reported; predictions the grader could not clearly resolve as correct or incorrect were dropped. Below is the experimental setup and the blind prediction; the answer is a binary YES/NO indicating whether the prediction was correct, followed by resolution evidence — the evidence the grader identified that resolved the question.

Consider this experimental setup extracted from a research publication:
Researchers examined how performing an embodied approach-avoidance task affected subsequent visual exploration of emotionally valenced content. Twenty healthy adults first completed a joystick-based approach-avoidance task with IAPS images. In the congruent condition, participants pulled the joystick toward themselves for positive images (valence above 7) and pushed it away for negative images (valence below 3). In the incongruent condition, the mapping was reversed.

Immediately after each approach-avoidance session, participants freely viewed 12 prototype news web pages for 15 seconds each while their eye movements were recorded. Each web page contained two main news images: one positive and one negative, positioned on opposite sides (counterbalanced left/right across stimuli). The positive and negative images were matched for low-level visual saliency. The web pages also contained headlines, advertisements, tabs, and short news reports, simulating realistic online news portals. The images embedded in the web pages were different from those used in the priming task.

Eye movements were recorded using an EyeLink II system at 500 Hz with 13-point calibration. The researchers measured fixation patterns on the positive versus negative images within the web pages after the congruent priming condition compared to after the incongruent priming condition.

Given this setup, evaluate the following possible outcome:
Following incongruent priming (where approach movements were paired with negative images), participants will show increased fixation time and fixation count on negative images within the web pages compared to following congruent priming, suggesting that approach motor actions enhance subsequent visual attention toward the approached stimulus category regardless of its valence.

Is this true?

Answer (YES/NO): NO